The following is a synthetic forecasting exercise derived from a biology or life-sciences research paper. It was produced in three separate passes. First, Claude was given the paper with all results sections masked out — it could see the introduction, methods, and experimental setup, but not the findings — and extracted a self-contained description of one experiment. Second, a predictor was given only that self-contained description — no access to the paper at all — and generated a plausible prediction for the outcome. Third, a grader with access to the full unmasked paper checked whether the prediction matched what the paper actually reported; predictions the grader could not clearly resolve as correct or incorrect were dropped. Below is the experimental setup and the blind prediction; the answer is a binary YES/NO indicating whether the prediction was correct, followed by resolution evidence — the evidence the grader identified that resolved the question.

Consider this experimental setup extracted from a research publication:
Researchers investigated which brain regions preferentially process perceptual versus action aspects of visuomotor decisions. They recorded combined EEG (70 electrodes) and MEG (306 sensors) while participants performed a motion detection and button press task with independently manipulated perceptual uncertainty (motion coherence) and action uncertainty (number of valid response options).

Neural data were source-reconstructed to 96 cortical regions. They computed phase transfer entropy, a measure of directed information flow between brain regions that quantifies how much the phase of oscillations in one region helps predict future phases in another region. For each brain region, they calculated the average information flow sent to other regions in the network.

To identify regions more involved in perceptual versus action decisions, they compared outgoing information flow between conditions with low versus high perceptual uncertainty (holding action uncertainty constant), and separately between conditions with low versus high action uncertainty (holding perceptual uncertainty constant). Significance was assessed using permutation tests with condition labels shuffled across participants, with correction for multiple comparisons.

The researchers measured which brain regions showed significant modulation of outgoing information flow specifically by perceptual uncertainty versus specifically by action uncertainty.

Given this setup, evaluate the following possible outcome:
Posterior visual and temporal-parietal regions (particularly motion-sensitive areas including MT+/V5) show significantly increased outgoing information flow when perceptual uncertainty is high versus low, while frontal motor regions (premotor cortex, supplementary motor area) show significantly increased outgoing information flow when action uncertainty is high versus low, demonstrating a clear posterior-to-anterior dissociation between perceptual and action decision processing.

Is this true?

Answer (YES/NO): NO